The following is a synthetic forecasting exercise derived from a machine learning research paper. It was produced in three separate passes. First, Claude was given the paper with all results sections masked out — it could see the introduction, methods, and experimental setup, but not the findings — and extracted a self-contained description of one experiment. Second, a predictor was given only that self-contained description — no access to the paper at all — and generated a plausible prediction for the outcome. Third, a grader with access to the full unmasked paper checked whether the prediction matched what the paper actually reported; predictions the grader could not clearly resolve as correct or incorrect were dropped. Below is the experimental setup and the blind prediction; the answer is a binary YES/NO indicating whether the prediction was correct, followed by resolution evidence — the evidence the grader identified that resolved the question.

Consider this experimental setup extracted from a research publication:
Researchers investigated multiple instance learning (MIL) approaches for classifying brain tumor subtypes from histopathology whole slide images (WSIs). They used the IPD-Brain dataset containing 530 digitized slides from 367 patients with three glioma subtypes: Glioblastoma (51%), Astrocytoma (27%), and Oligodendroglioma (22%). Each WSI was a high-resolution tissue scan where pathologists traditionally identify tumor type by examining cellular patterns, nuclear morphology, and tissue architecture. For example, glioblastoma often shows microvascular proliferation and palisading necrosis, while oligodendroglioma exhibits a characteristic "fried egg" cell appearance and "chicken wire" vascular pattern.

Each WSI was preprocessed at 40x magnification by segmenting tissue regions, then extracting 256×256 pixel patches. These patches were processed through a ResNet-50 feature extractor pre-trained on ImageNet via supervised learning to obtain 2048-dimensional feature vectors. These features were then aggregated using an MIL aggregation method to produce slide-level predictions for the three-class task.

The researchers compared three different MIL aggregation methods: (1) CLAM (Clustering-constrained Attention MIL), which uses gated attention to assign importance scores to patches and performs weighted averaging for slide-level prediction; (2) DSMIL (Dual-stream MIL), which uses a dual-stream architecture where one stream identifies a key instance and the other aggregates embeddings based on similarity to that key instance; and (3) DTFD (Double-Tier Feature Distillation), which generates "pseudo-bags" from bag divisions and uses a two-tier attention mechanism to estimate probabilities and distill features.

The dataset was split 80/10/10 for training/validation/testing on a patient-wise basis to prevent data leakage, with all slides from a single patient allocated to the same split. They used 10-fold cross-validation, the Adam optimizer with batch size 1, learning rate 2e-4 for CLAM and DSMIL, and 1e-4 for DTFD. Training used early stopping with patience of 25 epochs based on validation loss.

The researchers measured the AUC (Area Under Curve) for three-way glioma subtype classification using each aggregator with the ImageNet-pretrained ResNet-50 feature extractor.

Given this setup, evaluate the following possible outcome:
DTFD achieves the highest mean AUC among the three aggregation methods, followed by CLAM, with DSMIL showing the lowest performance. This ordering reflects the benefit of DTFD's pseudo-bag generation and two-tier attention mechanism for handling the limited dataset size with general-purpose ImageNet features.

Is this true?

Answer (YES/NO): NO